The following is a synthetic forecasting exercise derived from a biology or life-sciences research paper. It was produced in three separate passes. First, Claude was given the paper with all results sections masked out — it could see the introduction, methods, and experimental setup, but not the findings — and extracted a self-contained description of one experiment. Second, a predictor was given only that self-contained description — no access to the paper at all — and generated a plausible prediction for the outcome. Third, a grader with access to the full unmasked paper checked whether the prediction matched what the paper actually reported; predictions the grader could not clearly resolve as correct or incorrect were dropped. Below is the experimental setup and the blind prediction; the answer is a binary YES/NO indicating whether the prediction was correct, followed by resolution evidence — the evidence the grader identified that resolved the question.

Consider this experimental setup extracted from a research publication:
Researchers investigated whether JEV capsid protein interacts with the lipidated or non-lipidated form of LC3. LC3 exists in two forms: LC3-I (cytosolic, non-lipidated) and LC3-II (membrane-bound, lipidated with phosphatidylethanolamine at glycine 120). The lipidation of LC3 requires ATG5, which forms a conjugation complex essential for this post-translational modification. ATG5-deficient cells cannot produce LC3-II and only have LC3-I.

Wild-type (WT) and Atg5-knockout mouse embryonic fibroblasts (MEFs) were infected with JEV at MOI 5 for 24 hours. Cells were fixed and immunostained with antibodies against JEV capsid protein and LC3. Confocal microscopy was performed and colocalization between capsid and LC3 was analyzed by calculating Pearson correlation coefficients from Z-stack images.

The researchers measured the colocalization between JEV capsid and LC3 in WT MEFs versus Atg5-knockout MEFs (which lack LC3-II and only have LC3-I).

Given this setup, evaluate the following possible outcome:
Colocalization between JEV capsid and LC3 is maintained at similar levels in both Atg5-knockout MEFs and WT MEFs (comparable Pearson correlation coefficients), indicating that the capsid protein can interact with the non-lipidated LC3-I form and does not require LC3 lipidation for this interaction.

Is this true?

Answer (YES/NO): YES